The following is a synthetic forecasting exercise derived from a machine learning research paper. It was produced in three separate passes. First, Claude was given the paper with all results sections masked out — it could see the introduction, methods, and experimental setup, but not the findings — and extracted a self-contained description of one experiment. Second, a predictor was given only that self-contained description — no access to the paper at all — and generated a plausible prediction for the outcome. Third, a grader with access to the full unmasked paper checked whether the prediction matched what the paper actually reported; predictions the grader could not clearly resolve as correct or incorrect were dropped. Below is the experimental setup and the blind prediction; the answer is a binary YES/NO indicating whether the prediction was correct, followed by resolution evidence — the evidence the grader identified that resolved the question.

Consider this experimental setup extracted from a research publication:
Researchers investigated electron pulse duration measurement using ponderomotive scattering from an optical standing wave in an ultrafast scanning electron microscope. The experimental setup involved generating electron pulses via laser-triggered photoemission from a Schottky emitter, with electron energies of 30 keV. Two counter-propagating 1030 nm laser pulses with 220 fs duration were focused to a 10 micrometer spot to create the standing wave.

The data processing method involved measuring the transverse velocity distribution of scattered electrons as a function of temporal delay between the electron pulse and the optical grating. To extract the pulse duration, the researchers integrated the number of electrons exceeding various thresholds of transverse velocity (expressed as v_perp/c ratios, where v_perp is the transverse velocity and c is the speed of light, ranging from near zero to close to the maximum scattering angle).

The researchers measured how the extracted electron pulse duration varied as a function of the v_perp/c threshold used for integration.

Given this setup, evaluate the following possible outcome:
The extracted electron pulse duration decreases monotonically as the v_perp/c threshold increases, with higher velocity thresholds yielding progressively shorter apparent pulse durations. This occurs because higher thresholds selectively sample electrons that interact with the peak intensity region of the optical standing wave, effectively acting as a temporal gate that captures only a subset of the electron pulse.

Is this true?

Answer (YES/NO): NO